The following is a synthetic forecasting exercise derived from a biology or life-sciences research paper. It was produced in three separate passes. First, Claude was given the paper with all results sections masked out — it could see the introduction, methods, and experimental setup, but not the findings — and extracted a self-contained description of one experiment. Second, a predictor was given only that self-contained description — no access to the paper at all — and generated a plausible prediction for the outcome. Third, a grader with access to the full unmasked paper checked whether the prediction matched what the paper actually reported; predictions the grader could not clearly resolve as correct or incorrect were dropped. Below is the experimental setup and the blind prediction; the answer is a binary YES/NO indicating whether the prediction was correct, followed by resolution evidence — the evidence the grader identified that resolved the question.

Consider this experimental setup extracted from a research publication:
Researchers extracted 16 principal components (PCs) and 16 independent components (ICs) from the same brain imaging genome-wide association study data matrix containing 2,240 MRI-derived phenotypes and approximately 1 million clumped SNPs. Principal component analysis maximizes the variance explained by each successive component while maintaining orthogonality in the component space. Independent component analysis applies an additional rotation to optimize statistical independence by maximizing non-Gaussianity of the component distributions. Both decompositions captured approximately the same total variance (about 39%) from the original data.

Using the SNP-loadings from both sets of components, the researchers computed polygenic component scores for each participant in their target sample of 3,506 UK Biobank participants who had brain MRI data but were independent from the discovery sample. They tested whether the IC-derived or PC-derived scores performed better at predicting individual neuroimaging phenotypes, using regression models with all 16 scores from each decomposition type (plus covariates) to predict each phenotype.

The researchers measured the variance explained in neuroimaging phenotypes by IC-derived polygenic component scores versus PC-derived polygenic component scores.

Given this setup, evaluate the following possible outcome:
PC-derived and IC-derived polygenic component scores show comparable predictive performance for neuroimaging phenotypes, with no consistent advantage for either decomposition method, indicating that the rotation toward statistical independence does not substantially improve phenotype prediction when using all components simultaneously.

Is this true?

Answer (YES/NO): YES